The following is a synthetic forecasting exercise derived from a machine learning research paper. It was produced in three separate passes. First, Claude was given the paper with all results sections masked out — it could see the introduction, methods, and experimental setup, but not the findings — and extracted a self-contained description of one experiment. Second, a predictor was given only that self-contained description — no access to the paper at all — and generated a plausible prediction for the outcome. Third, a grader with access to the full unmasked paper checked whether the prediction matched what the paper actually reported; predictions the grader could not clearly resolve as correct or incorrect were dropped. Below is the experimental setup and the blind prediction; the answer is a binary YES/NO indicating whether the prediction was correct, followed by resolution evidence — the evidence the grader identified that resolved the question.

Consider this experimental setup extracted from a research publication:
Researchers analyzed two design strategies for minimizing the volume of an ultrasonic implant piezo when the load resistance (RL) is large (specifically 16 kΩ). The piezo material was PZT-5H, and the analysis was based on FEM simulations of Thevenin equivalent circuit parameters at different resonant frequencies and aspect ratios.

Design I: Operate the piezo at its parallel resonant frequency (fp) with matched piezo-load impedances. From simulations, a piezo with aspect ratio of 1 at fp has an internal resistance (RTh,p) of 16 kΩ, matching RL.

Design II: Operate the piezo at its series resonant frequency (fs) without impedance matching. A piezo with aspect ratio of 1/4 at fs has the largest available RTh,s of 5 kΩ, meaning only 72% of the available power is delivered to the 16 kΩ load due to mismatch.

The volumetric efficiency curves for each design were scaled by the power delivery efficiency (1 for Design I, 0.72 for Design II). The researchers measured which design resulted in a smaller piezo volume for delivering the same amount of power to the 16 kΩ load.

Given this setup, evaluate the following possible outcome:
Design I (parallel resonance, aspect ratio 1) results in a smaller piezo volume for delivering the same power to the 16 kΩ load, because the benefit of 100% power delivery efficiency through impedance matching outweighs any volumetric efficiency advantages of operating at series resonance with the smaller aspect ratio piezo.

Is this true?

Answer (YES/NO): NO